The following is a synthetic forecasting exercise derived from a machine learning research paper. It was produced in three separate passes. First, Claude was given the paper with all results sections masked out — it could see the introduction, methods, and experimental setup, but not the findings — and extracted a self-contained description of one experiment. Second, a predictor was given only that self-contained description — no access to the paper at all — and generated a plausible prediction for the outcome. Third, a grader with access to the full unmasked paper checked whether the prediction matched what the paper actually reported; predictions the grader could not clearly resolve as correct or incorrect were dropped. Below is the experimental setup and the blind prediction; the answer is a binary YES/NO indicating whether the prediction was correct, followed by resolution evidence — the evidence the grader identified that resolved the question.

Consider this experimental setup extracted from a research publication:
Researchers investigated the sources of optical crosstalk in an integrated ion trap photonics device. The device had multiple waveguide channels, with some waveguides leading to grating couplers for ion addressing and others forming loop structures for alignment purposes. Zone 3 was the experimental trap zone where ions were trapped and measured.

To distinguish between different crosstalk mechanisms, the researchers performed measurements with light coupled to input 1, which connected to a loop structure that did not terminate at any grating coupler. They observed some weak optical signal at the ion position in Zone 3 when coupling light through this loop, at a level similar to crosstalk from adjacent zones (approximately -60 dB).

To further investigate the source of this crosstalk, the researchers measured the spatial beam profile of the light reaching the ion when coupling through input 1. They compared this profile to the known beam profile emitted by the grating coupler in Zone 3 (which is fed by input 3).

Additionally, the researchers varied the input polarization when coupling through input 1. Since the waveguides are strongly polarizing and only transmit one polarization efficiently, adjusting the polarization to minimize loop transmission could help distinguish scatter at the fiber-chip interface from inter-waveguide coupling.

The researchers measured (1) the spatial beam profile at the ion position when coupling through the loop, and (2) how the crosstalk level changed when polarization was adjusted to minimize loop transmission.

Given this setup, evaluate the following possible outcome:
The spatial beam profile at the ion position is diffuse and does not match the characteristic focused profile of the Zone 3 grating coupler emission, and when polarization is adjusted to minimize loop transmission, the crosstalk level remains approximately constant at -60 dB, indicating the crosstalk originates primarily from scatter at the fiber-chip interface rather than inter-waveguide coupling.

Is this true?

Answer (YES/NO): NO